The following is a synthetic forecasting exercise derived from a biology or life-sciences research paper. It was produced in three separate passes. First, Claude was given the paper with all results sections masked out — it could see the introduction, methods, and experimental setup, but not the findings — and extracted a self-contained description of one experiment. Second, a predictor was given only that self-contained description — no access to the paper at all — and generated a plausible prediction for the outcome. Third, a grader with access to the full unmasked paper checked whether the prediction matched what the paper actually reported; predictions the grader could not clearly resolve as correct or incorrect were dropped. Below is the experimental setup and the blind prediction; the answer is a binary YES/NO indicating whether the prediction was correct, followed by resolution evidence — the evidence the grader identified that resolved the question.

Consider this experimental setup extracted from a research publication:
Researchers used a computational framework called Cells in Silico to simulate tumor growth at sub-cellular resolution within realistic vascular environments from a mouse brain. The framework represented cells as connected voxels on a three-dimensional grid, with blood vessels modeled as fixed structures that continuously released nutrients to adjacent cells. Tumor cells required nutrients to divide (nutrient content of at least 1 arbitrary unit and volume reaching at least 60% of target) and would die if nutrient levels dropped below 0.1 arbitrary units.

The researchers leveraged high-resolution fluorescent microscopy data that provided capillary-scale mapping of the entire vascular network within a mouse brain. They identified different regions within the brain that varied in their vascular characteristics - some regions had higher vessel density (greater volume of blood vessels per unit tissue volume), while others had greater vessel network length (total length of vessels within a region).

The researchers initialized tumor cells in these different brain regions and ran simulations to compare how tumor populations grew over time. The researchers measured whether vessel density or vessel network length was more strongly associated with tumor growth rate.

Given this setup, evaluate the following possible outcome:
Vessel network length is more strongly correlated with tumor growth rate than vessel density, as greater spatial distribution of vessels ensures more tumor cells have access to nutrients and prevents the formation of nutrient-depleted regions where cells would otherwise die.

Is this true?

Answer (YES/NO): NO